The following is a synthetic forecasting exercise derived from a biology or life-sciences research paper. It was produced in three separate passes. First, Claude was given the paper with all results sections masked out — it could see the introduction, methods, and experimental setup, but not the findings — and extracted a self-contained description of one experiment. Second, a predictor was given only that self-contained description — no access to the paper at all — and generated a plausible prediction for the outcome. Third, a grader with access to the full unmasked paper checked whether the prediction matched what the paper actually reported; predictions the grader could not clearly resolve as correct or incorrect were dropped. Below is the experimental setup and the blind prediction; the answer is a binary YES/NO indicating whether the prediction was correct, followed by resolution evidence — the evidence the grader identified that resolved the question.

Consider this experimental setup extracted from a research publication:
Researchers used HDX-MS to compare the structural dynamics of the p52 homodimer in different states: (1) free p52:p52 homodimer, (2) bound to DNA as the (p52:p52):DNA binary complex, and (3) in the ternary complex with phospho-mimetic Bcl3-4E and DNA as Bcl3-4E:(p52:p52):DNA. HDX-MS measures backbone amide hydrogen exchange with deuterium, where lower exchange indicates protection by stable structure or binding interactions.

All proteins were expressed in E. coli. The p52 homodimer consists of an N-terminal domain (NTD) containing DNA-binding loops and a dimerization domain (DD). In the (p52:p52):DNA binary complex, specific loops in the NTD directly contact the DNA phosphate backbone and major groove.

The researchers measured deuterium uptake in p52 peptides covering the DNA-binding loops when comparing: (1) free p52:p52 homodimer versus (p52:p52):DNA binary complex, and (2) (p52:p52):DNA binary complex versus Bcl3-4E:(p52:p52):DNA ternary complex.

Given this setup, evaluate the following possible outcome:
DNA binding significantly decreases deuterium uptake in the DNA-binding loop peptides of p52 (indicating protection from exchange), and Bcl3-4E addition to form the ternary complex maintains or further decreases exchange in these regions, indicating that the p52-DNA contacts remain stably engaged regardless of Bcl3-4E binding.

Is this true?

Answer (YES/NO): NO